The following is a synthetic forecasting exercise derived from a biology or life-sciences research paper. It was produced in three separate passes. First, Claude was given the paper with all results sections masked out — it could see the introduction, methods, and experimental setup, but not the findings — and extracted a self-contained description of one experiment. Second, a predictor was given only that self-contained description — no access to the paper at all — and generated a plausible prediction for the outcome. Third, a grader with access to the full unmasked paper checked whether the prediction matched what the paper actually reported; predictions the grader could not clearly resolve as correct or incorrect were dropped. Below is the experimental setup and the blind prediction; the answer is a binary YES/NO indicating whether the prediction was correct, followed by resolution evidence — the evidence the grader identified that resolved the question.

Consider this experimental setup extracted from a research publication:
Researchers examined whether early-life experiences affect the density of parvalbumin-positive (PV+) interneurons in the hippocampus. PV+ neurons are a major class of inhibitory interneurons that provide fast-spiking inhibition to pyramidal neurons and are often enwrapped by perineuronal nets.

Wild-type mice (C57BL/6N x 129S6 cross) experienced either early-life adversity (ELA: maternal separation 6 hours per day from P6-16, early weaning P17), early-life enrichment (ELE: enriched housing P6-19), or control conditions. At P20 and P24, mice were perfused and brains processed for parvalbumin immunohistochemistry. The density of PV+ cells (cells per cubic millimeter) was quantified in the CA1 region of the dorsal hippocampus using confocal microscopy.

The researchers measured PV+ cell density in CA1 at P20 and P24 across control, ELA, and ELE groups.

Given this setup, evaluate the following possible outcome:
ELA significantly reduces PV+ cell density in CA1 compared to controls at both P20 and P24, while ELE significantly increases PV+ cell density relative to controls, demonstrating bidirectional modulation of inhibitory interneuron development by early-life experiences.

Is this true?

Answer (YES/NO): NO